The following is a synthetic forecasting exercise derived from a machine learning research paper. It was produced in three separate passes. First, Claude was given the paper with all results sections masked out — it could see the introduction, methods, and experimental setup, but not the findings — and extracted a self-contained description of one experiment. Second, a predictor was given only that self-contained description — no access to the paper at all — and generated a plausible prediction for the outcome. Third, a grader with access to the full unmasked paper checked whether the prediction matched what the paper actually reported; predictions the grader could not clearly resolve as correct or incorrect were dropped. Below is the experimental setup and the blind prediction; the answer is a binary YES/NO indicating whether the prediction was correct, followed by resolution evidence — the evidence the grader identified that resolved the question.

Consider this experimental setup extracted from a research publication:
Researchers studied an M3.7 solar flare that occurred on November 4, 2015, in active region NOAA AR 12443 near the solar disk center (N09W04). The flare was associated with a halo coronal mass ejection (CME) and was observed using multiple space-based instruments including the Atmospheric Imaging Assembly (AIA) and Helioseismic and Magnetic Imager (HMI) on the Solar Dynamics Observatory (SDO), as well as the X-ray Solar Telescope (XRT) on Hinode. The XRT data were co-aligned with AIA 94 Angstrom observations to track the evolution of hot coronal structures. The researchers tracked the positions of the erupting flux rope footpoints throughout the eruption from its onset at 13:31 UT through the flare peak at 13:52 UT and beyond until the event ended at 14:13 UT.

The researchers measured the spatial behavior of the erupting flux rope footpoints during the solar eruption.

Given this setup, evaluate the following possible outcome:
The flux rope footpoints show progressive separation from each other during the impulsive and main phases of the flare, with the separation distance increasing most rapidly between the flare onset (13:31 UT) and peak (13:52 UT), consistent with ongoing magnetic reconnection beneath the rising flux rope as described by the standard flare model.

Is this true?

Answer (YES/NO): NO